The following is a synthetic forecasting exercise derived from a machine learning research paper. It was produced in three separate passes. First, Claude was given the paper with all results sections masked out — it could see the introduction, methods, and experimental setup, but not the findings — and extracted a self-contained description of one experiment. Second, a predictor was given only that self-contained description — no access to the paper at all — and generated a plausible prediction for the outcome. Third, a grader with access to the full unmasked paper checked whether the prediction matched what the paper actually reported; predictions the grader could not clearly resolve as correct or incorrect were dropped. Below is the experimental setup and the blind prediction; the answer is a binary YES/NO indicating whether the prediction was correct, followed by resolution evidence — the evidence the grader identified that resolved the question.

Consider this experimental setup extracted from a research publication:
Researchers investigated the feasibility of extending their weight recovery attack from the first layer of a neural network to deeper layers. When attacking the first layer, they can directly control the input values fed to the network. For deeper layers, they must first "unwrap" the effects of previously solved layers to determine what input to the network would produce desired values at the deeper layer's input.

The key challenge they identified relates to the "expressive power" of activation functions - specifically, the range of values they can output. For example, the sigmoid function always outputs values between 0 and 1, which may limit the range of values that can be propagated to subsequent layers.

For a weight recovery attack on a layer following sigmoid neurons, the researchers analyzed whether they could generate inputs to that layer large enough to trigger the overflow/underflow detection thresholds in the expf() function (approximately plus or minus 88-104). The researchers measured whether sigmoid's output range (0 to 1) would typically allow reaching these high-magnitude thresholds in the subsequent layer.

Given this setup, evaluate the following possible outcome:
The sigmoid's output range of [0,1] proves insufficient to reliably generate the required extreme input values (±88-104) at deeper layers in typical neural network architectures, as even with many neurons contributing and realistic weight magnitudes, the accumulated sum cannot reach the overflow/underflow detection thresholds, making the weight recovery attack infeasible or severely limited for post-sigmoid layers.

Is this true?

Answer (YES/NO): YES